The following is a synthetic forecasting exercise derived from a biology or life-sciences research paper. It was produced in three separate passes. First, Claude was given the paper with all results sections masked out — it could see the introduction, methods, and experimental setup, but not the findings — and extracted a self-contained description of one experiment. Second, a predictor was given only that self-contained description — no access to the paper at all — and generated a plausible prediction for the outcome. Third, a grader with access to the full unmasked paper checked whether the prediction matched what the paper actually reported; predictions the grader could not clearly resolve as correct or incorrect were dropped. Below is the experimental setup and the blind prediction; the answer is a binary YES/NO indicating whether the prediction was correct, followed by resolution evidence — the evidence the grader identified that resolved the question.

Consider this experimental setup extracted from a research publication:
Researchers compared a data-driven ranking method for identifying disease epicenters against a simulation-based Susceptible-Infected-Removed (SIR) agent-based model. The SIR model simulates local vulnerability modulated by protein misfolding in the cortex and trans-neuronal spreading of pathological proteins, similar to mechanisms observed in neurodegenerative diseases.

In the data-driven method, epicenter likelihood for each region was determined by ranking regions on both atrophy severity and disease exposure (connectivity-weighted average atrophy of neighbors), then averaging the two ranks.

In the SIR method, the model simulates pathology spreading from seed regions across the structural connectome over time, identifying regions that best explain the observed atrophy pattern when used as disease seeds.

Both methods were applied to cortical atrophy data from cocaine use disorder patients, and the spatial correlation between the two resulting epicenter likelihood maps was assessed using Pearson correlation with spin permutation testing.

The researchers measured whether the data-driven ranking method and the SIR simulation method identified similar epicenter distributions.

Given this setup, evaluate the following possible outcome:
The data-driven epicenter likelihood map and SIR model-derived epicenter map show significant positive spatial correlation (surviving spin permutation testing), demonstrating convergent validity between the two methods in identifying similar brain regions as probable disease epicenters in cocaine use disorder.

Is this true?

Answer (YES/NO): YES